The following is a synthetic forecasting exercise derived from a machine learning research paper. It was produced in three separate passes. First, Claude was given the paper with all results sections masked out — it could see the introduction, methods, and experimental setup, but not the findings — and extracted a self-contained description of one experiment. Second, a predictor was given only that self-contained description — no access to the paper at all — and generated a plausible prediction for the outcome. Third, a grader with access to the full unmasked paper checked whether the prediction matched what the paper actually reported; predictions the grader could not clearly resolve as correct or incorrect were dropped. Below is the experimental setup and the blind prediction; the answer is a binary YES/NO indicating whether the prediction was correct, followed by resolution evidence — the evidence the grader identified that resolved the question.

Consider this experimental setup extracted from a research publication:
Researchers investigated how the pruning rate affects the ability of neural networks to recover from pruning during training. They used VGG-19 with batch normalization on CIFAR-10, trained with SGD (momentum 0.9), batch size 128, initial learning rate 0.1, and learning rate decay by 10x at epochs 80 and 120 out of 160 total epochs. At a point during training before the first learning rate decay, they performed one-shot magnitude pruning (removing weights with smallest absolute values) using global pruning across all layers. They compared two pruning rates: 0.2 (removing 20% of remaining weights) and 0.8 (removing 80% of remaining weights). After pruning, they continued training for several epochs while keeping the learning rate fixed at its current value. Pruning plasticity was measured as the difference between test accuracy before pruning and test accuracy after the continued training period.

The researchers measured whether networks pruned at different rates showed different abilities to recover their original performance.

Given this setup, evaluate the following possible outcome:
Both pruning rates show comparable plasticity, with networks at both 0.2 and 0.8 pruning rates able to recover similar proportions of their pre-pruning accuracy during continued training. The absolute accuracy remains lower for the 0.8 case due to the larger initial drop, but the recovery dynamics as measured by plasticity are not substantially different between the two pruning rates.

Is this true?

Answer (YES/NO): NO